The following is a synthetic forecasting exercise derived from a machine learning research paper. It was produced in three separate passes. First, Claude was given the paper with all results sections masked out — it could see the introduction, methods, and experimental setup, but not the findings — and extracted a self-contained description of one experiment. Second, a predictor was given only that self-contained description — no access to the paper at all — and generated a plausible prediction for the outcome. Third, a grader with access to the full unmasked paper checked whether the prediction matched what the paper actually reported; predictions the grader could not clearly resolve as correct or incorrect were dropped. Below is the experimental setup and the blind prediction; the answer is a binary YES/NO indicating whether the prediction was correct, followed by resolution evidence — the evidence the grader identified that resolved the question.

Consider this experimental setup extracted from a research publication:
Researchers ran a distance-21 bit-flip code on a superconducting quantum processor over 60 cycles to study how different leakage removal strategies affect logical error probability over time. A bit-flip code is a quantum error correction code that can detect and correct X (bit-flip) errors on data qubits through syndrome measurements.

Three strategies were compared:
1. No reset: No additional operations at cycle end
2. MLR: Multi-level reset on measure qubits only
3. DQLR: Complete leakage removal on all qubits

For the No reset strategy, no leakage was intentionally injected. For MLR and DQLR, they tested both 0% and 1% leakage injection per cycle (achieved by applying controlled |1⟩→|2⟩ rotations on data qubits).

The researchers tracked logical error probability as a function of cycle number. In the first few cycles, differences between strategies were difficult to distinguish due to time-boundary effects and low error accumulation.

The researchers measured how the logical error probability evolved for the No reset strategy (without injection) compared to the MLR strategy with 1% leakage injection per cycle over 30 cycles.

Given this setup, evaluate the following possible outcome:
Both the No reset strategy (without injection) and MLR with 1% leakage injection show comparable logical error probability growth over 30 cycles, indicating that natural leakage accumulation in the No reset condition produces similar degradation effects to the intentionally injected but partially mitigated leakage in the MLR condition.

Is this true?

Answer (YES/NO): YES